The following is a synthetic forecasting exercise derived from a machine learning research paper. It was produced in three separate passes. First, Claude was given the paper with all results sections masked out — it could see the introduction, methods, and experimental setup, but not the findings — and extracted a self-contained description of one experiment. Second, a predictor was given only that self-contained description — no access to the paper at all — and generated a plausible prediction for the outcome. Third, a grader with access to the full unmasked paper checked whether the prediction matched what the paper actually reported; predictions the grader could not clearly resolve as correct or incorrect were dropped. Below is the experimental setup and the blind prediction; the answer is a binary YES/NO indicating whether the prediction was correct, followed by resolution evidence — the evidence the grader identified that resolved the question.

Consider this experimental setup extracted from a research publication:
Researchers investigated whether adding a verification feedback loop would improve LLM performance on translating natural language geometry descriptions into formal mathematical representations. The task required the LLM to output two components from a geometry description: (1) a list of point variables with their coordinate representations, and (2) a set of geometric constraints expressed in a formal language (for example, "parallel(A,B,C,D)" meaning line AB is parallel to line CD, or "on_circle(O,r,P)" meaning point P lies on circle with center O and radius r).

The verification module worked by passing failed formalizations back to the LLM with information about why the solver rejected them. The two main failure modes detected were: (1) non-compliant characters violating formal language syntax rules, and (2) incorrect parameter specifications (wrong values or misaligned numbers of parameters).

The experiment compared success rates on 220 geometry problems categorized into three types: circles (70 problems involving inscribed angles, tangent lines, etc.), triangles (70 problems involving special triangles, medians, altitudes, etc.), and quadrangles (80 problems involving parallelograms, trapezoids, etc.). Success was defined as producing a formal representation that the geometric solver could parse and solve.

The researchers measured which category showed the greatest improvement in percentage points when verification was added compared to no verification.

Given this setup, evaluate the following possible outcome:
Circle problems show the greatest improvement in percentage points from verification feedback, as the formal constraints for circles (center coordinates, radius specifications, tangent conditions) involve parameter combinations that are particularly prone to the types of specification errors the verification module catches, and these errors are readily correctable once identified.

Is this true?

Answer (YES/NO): YES